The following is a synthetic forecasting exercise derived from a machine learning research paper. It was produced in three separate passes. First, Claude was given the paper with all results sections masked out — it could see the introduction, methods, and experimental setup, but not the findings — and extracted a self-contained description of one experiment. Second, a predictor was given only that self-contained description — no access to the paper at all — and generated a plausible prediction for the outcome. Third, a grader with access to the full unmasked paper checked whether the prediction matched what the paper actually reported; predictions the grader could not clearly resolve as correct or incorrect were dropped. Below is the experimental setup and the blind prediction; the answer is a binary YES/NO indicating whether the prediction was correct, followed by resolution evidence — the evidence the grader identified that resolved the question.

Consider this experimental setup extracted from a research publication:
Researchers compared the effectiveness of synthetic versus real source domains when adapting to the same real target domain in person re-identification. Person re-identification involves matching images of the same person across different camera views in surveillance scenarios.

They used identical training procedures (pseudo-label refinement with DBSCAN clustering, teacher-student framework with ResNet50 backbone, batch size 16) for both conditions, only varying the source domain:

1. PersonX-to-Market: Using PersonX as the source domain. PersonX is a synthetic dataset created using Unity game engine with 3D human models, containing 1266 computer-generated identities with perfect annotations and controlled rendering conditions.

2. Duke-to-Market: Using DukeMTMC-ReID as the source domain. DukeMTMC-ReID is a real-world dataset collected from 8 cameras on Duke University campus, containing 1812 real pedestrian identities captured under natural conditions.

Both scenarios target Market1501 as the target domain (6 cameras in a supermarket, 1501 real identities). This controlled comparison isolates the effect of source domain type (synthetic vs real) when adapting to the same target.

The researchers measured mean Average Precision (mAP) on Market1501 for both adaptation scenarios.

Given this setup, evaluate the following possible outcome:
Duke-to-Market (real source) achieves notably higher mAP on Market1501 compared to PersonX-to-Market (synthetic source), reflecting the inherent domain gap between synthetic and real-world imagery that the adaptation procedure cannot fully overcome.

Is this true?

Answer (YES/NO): YES